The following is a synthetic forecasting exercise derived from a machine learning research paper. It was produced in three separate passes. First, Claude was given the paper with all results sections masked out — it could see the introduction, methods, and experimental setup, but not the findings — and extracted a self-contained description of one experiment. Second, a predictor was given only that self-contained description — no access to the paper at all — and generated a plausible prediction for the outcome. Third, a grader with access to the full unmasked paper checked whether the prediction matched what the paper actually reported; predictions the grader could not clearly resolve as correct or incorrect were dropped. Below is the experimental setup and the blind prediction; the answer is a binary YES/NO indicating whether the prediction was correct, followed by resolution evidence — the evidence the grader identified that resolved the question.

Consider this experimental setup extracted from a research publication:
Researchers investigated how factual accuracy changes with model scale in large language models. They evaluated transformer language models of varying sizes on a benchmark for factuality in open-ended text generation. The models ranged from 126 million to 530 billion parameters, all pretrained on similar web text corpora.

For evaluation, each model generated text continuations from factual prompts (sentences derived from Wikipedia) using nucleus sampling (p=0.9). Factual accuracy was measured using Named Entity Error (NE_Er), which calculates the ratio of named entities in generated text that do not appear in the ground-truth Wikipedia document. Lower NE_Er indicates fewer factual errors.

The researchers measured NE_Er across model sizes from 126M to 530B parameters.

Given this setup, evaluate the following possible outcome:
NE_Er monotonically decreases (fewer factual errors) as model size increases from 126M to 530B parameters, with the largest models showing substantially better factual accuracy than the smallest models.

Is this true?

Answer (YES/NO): YES